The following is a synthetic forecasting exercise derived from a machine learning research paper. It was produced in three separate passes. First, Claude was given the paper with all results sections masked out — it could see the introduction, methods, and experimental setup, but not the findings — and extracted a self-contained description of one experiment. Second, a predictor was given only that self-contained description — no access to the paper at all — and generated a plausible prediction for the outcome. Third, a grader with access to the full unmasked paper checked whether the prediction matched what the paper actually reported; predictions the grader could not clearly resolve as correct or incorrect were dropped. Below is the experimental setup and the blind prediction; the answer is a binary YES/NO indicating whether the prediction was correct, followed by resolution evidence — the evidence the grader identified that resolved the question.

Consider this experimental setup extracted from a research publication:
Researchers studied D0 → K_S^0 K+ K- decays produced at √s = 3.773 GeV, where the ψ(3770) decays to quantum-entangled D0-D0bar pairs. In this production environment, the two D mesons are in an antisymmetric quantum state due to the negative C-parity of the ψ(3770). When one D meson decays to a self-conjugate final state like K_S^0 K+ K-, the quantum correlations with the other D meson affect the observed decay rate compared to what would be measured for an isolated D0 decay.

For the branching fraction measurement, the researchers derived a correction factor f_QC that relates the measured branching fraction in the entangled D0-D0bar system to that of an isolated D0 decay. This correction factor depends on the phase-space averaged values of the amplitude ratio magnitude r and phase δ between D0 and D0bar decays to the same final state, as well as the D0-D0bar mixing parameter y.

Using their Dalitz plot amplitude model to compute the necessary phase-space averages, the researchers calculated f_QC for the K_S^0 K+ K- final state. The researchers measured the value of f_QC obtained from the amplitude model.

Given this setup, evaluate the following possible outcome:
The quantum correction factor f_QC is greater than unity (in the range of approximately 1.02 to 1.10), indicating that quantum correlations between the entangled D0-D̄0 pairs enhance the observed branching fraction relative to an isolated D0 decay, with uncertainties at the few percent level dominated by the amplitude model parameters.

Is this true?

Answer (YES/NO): YES